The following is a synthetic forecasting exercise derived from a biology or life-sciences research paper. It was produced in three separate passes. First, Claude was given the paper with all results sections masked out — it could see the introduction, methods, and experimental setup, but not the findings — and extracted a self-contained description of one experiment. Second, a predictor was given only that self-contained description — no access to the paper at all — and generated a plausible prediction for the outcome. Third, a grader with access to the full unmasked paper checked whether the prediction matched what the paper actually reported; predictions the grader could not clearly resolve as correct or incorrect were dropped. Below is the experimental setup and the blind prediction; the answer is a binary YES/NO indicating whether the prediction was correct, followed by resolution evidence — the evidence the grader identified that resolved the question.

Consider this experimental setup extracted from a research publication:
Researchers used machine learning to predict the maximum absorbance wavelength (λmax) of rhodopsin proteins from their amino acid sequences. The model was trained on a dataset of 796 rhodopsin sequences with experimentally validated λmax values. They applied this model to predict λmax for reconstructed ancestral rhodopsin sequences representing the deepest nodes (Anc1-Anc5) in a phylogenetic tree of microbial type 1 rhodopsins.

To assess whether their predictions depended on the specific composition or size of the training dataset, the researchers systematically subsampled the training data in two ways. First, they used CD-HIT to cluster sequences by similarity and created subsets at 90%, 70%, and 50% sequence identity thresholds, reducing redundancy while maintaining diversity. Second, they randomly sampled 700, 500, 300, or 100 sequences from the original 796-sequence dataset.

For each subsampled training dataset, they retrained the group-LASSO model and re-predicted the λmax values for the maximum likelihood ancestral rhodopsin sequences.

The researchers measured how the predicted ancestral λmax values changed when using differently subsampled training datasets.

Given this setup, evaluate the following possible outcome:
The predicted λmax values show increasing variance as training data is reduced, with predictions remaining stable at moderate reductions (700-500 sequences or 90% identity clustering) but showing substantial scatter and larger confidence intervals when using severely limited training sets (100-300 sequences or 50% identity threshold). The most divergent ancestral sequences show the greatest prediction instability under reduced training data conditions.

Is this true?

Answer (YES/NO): NO